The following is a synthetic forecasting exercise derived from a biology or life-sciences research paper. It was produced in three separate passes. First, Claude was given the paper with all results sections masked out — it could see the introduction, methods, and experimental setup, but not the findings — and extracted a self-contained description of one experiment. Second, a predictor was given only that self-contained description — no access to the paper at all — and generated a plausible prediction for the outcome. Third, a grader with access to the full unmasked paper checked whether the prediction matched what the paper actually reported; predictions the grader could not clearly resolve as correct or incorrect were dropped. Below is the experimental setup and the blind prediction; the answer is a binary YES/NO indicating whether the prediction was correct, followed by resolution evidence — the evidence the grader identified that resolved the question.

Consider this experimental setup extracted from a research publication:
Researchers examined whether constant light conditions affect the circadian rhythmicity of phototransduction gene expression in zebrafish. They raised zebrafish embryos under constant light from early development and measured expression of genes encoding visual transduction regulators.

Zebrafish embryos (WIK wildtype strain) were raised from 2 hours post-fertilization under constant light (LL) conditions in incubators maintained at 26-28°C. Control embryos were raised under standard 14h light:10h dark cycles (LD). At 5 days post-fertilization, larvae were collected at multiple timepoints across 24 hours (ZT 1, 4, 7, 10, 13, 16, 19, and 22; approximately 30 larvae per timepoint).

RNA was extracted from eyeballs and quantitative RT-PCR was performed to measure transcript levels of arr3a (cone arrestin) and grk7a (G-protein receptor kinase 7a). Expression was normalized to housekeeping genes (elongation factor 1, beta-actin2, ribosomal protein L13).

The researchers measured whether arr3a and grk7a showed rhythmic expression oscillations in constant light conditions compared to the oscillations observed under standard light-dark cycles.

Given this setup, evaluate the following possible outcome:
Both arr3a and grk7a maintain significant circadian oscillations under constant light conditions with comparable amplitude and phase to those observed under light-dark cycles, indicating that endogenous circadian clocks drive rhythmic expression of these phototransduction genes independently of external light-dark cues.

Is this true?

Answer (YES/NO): NO